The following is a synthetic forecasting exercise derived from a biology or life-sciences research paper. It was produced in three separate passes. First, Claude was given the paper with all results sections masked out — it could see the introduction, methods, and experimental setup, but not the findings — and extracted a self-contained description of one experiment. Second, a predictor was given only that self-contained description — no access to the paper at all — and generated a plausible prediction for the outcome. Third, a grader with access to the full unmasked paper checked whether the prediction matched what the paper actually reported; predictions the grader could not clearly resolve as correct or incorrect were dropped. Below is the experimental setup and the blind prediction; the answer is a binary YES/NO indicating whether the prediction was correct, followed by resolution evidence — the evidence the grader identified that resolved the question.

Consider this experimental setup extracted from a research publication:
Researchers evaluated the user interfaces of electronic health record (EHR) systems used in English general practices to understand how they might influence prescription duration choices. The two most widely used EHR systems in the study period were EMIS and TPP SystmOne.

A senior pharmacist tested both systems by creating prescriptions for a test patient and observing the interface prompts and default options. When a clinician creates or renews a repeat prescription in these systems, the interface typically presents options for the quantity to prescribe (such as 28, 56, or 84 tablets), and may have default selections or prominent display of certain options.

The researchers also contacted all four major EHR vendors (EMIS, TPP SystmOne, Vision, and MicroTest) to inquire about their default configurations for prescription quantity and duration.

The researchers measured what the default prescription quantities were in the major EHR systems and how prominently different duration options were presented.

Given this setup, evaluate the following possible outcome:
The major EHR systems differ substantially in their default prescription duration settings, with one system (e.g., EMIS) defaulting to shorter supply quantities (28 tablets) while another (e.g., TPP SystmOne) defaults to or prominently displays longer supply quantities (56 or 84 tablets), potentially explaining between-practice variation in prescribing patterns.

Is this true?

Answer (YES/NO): NO